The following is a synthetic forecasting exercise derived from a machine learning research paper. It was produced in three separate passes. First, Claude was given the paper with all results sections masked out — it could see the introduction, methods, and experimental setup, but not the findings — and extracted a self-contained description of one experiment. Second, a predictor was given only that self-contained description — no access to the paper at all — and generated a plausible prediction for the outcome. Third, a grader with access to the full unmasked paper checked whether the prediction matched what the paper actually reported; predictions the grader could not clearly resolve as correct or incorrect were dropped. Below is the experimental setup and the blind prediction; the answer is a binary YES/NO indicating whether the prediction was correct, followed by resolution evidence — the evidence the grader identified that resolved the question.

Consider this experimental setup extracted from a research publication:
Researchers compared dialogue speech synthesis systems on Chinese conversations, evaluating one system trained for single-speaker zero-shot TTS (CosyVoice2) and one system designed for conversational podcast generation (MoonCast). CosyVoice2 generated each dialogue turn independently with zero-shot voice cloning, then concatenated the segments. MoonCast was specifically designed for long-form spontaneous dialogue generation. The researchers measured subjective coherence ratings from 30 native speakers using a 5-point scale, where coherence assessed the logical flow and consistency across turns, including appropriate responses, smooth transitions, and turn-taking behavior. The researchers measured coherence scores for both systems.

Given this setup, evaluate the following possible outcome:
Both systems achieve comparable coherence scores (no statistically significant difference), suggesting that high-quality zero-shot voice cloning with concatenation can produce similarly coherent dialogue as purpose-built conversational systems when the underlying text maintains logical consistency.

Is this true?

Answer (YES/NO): NO